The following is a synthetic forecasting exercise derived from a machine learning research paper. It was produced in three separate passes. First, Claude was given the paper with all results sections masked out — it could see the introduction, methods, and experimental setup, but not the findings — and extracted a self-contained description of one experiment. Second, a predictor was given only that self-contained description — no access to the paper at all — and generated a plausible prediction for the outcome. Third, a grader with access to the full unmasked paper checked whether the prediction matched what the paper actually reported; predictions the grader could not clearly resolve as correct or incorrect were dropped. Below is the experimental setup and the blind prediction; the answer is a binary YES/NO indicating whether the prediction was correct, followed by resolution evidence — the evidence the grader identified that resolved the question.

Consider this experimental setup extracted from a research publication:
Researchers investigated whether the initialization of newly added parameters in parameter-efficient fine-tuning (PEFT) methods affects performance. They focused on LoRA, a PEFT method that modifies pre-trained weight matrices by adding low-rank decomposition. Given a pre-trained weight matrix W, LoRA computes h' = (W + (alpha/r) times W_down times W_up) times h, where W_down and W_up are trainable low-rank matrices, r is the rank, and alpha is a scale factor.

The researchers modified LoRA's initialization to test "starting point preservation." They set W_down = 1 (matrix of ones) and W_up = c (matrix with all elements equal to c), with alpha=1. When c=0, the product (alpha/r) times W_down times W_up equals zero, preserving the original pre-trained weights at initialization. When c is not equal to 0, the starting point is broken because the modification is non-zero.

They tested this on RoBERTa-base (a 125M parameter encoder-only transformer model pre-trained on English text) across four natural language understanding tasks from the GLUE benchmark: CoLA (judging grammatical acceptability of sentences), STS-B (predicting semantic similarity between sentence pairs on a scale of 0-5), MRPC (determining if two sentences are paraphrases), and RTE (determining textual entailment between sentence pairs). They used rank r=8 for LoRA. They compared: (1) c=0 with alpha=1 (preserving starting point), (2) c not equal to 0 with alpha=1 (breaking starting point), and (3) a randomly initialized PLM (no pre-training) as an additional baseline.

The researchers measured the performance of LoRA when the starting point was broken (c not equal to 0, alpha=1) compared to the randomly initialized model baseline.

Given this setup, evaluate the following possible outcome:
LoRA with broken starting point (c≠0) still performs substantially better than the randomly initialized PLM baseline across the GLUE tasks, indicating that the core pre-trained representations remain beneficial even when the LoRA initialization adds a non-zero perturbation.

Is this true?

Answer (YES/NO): NO